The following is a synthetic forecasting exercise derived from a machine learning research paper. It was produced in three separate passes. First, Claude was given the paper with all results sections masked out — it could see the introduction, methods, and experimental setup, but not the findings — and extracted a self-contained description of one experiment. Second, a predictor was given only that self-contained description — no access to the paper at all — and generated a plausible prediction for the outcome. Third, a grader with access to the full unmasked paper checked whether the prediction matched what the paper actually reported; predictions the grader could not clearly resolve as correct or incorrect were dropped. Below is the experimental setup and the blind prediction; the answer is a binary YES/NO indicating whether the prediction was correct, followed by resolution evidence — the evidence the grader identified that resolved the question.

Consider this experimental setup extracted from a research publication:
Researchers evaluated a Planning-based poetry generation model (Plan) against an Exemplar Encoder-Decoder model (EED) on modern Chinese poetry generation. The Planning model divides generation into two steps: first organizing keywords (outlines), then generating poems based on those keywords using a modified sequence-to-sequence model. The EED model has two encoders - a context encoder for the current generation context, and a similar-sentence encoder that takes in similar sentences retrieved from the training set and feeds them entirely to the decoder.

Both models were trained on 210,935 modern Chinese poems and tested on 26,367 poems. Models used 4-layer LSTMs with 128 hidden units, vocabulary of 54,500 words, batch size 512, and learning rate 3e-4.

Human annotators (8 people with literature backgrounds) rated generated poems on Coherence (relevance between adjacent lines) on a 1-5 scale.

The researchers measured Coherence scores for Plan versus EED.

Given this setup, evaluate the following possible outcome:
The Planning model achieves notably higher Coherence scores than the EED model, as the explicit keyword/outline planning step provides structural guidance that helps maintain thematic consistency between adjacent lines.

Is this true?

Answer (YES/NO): NO